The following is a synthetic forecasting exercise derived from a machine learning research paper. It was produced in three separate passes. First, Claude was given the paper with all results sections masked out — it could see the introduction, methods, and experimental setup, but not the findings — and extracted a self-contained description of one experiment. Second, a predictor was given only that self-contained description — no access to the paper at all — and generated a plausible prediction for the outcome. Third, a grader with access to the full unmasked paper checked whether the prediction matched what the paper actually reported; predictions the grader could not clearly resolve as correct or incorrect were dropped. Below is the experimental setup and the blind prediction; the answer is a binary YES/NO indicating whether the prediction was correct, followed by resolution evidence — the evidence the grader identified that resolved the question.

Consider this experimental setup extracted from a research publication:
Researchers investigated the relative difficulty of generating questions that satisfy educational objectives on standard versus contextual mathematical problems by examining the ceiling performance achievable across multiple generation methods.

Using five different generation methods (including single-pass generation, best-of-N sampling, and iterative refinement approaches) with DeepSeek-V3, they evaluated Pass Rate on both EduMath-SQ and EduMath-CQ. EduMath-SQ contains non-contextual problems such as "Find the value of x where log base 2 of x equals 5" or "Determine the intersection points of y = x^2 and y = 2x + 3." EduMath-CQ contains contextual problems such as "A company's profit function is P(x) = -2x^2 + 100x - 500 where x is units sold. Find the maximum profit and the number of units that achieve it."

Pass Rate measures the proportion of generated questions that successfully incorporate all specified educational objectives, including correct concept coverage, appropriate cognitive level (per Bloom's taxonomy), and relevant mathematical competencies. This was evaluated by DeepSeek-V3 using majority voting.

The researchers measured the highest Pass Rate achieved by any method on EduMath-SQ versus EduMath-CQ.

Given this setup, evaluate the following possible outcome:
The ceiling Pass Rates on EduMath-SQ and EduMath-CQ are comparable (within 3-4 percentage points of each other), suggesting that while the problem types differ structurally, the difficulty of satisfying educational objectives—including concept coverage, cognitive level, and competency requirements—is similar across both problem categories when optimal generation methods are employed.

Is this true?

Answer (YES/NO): NO